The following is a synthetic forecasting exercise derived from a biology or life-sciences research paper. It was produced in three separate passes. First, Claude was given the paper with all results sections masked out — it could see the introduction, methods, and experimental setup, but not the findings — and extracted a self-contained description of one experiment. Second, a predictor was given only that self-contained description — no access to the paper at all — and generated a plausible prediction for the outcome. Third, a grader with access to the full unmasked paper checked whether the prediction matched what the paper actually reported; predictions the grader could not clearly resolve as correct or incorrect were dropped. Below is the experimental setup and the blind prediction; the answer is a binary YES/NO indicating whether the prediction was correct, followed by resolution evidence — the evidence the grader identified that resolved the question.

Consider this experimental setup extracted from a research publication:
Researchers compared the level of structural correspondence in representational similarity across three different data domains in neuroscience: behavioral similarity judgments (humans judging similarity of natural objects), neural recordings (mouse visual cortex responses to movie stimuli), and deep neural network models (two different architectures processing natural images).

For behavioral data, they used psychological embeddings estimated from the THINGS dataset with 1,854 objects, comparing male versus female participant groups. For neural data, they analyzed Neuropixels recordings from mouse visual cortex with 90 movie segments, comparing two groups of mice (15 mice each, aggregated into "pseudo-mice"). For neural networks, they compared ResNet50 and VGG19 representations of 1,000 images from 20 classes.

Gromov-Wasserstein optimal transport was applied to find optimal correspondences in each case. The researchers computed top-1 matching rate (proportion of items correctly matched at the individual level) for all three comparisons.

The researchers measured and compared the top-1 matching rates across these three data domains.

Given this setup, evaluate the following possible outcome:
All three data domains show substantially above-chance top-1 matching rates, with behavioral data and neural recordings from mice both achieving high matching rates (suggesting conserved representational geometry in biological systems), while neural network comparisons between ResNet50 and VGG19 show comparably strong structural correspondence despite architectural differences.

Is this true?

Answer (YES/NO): NO